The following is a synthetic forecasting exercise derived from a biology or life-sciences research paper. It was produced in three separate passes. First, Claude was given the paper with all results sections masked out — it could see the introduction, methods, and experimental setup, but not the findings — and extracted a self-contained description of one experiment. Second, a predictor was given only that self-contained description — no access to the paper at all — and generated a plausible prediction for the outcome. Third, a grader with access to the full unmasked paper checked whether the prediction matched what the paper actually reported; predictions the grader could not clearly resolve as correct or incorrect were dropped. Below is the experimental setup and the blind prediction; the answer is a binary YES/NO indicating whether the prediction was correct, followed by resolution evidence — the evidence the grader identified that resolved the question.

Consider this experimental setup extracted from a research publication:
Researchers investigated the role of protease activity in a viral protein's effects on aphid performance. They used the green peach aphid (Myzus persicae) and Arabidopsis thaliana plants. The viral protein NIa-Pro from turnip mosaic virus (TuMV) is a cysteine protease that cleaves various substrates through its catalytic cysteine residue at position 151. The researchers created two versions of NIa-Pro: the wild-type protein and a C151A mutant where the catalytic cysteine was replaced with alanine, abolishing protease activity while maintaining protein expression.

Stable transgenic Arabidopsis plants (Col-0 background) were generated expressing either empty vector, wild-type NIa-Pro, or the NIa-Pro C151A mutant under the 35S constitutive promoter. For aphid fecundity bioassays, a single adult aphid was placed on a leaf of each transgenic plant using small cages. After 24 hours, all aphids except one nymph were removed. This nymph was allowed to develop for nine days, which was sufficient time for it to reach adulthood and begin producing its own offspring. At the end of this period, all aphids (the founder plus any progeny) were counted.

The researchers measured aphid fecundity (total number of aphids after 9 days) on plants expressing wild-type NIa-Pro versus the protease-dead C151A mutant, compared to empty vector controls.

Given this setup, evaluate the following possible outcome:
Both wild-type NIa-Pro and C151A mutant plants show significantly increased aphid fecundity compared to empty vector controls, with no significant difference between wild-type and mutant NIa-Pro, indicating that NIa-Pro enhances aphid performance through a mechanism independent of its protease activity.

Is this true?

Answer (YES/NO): NO